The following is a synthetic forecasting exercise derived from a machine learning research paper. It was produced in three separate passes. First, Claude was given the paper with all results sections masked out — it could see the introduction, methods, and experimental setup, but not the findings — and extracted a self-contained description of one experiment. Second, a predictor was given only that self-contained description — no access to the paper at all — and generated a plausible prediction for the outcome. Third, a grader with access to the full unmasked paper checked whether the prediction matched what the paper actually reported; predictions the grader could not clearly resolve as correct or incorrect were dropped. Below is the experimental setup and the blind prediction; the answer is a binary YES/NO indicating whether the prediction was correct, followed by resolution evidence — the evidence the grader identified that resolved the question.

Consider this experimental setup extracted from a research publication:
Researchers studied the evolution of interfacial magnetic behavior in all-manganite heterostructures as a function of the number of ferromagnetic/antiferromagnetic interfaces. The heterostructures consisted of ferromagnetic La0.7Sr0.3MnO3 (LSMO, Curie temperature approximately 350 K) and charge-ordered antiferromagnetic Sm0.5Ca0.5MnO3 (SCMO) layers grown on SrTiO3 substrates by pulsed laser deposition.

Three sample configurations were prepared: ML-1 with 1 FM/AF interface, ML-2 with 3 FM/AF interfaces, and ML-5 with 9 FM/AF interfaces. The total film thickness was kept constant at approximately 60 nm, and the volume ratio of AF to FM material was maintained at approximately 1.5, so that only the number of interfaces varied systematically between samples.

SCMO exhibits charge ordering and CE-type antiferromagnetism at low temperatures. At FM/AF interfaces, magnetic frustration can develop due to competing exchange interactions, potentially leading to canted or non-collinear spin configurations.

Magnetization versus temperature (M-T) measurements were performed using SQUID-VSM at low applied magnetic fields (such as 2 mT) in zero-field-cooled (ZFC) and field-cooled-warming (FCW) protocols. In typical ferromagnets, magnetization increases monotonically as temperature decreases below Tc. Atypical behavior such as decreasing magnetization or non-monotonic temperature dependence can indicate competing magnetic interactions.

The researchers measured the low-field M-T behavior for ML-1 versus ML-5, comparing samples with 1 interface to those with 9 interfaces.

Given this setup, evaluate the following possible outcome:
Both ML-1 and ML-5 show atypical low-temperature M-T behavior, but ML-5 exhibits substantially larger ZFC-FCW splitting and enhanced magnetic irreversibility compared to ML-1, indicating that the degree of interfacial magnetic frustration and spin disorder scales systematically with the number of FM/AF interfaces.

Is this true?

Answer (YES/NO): YES